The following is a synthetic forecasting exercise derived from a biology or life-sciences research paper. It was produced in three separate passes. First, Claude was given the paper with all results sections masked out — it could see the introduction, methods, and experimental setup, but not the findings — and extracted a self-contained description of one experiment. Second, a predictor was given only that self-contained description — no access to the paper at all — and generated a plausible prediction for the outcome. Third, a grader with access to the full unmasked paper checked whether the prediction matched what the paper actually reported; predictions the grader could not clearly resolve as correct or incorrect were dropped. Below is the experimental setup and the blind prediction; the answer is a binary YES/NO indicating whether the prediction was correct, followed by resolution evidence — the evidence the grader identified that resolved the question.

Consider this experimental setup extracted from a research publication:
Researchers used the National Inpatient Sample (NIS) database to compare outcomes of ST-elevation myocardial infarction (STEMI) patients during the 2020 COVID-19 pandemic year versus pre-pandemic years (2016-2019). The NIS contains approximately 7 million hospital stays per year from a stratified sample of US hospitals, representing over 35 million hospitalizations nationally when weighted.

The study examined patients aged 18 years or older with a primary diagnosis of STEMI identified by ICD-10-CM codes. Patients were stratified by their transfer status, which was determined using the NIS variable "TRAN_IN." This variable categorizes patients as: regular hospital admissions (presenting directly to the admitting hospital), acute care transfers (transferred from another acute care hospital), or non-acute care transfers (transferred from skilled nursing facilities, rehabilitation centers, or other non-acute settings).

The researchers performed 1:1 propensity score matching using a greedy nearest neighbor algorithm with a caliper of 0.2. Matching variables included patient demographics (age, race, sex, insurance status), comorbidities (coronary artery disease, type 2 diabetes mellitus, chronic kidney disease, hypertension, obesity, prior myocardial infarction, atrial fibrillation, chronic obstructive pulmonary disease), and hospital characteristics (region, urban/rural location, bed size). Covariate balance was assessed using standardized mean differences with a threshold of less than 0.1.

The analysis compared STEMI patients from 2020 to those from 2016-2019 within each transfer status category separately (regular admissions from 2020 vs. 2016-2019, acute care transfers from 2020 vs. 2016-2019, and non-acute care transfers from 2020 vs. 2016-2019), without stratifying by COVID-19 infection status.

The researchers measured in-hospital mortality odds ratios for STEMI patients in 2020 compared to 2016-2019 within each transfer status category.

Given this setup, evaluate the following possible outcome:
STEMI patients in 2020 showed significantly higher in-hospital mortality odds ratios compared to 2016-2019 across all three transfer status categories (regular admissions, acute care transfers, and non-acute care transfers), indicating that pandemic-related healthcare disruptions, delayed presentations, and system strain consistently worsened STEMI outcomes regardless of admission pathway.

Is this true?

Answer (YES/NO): NO